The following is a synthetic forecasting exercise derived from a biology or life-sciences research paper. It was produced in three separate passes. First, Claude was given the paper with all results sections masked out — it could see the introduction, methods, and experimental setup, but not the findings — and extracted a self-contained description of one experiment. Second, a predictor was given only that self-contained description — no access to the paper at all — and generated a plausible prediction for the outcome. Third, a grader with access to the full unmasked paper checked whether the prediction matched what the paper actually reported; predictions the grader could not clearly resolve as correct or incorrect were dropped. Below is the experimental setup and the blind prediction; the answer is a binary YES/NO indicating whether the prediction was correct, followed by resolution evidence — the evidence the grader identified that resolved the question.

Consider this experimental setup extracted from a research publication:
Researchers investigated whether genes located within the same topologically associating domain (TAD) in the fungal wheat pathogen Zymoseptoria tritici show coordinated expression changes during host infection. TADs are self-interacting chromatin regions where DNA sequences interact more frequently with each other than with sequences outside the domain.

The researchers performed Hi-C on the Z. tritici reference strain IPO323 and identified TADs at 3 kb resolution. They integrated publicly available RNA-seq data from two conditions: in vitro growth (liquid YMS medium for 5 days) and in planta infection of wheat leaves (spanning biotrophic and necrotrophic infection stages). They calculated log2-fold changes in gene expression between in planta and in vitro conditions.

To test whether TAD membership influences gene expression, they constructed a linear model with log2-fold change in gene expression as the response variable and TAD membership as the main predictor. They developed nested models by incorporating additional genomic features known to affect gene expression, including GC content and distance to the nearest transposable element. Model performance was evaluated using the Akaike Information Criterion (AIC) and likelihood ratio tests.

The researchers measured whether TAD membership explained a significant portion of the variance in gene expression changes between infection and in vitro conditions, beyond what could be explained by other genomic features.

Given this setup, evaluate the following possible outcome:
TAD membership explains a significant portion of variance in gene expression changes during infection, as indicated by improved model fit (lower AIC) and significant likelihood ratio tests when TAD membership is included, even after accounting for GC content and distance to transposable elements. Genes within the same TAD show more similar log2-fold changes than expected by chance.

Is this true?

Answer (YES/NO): YES